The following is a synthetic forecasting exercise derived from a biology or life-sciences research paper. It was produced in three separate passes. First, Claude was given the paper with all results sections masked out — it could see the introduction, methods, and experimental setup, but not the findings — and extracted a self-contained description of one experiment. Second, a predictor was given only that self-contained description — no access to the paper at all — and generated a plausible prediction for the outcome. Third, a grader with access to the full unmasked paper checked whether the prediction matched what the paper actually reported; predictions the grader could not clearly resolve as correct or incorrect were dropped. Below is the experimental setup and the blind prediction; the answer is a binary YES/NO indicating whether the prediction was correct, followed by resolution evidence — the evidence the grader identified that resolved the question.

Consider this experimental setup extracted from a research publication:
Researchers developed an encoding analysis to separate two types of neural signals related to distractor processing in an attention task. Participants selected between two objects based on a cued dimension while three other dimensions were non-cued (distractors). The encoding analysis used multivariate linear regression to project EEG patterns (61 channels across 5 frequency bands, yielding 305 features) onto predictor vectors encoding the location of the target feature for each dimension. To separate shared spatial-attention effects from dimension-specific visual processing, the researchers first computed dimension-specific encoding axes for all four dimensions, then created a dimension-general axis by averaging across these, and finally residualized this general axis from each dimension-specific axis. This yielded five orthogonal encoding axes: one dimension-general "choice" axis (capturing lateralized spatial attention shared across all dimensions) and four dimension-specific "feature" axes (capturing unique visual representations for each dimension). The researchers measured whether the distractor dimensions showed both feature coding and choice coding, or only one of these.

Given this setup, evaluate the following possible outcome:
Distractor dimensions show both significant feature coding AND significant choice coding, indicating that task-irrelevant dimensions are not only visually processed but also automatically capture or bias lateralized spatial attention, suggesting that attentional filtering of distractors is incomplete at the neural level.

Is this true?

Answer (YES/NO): YES